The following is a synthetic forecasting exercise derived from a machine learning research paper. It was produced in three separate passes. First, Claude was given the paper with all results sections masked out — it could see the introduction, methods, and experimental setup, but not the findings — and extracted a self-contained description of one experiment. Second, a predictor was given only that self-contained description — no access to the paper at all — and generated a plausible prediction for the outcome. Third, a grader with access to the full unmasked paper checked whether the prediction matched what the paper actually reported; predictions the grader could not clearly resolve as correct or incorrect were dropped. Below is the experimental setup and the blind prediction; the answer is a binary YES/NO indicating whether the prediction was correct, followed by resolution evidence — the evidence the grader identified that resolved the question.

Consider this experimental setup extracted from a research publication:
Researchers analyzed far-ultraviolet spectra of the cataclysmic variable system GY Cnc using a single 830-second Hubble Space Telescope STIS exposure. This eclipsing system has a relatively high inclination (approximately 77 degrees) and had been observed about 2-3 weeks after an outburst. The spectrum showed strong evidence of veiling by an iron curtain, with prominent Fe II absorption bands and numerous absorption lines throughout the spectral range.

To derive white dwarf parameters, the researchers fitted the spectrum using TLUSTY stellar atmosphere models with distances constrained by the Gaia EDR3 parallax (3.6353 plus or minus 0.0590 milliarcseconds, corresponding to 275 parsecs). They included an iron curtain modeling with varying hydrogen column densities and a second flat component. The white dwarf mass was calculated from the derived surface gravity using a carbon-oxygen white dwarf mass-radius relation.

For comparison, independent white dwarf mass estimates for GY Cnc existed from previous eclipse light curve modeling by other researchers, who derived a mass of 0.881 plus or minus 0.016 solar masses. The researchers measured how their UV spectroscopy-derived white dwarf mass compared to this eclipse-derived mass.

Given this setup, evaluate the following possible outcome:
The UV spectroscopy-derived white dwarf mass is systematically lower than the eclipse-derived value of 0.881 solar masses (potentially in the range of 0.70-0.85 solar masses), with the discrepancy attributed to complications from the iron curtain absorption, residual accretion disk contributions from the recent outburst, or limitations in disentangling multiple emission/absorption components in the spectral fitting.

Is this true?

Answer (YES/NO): NO